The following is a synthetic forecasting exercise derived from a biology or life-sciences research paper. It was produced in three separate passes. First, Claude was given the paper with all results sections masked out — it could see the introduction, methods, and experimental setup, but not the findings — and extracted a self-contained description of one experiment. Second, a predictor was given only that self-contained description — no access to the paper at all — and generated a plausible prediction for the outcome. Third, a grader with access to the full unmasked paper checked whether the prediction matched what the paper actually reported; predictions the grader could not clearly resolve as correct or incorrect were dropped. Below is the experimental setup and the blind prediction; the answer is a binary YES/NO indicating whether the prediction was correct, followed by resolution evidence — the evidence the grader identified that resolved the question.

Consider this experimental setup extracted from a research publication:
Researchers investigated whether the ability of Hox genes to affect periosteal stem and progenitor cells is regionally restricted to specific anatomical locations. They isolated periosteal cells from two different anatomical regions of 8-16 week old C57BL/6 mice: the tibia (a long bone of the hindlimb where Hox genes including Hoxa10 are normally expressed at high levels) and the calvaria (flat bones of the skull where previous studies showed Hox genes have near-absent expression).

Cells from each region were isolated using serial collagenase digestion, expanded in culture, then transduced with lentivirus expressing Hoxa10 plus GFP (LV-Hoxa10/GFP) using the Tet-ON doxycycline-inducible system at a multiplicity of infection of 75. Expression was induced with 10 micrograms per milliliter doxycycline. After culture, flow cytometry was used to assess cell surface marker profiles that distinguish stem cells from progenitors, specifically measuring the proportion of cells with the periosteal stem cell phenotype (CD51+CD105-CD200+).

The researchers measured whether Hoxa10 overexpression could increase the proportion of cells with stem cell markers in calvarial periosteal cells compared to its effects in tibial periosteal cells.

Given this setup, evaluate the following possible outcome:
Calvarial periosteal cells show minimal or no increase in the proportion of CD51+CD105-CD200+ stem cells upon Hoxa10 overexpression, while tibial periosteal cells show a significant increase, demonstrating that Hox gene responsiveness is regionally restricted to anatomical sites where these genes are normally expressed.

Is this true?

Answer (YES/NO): YES